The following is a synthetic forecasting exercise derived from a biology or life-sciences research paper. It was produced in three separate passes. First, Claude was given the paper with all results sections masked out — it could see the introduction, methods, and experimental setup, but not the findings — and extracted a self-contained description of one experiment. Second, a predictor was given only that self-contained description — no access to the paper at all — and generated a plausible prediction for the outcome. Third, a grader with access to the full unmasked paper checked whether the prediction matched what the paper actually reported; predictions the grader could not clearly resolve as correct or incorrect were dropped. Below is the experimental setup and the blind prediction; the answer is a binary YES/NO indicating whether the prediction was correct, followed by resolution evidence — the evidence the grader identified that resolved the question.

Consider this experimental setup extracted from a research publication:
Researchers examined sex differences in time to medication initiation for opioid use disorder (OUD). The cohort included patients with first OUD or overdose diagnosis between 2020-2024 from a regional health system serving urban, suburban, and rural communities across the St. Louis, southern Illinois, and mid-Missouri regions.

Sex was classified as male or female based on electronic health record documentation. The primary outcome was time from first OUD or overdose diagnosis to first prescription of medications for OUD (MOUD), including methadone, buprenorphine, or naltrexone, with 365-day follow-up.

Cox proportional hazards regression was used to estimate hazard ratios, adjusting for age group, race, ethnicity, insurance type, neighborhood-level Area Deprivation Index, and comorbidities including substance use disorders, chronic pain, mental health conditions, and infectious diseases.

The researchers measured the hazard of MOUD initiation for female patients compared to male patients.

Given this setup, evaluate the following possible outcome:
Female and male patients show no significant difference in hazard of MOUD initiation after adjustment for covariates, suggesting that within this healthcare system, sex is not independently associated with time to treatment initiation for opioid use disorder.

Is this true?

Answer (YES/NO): YES